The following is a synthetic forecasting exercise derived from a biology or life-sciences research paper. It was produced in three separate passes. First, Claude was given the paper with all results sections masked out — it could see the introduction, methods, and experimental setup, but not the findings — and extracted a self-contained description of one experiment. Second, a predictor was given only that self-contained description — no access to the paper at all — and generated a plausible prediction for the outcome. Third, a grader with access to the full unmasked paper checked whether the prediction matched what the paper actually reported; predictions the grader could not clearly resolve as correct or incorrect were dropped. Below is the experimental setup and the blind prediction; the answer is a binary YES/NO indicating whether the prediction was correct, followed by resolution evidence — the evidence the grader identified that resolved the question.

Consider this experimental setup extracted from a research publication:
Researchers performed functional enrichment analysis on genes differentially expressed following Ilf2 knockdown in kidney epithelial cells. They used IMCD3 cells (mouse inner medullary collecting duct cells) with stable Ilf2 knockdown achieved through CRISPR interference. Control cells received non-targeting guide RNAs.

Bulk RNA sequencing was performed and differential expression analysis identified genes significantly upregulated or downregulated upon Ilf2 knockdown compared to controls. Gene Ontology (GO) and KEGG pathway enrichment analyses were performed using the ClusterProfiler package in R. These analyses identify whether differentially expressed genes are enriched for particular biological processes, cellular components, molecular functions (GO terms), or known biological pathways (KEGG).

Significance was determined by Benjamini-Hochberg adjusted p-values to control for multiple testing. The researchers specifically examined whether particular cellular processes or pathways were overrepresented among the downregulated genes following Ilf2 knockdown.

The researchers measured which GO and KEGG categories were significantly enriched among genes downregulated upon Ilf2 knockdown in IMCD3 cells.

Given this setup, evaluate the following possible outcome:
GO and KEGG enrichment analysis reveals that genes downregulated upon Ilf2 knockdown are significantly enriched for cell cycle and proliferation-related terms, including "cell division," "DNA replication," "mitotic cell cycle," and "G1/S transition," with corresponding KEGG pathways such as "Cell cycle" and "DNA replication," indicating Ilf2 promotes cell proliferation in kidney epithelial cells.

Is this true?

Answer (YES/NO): NO